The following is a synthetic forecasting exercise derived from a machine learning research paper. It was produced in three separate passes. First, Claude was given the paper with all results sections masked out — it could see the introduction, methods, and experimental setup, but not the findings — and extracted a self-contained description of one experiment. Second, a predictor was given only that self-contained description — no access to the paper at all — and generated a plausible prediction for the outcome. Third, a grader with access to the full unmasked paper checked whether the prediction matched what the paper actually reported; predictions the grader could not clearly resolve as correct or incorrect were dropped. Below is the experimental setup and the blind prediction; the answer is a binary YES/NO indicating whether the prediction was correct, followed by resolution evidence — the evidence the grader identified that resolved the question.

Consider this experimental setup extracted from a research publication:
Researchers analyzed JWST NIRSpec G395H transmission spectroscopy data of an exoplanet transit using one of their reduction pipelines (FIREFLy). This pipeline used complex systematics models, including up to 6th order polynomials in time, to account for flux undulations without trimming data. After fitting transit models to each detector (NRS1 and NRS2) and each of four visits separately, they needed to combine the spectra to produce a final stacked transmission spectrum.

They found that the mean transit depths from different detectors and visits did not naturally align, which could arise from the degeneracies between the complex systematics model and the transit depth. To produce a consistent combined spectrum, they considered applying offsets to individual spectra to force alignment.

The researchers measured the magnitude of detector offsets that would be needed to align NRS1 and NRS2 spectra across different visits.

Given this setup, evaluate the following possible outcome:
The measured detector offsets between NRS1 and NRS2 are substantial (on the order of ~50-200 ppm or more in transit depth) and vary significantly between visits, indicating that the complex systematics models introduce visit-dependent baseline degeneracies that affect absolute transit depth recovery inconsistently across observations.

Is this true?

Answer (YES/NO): YES